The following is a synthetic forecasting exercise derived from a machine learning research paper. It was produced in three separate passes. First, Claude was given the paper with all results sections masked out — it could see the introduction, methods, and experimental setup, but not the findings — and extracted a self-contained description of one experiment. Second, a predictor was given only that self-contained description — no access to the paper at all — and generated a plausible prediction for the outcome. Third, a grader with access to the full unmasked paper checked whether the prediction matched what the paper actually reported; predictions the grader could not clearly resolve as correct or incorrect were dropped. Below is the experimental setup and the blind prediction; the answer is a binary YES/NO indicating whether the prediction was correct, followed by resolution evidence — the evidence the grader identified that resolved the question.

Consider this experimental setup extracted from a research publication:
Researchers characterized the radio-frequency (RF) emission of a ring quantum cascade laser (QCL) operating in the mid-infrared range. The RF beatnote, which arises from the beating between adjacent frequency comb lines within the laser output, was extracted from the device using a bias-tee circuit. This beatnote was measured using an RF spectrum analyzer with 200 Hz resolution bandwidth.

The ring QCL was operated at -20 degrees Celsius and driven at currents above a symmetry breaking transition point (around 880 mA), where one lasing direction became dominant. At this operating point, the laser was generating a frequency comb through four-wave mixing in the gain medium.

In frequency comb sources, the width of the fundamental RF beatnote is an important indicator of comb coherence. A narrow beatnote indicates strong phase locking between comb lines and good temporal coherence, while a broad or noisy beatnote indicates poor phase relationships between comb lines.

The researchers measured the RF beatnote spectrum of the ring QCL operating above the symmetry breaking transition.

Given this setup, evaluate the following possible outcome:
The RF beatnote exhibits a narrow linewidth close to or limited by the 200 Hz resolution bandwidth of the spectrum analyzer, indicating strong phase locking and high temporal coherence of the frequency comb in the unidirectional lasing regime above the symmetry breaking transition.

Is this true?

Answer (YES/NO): YES